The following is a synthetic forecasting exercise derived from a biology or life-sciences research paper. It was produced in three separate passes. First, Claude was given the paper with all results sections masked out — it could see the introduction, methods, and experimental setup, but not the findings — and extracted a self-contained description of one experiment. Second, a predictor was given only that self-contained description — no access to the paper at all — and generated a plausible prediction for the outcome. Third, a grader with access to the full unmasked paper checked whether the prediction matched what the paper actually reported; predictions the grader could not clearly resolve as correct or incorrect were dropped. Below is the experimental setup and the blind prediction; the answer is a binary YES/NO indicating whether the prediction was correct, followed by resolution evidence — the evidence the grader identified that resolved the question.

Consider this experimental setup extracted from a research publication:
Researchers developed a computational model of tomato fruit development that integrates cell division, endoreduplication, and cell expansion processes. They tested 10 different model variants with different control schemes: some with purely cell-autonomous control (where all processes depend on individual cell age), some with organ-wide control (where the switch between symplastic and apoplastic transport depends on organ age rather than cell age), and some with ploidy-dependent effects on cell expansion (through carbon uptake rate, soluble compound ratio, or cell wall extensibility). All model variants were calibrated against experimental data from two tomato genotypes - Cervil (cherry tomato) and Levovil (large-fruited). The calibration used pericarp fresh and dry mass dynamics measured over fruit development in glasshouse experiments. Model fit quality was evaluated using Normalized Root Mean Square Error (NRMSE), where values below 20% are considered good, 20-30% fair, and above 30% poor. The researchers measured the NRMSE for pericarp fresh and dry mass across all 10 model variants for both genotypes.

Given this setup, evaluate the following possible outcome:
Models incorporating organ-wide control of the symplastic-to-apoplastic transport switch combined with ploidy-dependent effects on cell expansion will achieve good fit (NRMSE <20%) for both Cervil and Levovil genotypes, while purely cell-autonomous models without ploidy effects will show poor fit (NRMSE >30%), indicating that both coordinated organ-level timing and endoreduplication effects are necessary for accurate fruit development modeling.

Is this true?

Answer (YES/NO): NO